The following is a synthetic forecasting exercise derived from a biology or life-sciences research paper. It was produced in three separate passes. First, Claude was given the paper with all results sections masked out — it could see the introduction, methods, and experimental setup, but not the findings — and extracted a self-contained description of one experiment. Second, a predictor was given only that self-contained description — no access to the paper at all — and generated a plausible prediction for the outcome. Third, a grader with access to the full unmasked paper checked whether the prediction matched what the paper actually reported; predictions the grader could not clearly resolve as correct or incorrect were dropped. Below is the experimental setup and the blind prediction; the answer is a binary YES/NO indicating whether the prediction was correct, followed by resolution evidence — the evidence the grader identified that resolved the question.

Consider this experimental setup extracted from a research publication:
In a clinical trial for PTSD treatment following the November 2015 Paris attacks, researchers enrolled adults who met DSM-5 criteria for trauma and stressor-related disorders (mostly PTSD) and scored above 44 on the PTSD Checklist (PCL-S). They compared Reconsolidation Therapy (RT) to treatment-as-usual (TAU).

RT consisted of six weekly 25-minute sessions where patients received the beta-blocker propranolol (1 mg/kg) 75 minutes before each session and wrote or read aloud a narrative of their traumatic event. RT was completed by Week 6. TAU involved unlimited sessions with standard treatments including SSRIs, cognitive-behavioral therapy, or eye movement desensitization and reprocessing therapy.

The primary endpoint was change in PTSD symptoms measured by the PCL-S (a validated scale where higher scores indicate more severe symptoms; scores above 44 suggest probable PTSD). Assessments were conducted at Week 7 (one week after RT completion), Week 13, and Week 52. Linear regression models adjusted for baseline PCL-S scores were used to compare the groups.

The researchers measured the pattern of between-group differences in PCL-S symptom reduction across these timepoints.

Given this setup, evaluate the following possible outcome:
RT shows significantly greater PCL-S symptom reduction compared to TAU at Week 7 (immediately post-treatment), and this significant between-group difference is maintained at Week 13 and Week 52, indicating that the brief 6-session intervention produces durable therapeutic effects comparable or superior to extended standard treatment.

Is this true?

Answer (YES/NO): NO